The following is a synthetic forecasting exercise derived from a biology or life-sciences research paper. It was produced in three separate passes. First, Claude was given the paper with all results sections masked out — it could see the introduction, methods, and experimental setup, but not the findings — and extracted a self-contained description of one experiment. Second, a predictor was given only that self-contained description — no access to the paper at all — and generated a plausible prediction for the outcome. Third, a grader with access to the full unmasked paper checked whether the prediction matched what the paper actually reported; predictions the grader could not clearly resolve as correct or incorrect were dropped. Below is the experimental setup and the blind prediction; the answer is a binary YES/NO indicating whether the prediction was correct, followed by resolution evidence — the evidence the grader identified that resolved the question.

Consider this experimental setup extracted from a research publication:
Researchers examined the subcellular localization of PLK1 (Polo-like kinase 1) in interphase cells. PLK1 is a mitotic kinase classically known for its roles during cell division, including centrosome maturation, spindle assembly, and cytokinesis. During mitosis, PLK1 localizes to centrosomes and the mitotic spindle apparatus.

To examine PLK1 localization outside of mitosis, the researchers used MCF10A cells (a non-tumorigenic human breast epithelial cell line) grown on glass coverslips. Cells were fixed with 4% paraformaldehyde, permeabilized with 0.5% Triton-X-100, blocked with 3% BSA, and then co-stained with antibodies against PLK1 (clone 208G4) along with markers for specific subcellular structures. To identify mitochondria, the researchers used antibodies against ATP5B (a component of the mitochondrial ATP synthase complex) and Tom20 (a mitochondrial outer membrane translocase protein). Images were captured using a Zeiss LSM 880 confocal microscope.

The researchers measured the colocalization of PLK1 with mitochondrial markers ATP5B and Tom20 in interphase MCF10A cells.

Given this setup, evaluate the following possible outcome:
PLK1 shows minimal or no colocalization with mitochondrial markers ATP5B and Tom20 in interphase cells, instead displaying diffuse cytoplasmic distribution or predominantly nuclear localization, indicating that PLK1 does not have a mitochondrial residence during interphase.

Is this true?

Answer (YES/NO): NO